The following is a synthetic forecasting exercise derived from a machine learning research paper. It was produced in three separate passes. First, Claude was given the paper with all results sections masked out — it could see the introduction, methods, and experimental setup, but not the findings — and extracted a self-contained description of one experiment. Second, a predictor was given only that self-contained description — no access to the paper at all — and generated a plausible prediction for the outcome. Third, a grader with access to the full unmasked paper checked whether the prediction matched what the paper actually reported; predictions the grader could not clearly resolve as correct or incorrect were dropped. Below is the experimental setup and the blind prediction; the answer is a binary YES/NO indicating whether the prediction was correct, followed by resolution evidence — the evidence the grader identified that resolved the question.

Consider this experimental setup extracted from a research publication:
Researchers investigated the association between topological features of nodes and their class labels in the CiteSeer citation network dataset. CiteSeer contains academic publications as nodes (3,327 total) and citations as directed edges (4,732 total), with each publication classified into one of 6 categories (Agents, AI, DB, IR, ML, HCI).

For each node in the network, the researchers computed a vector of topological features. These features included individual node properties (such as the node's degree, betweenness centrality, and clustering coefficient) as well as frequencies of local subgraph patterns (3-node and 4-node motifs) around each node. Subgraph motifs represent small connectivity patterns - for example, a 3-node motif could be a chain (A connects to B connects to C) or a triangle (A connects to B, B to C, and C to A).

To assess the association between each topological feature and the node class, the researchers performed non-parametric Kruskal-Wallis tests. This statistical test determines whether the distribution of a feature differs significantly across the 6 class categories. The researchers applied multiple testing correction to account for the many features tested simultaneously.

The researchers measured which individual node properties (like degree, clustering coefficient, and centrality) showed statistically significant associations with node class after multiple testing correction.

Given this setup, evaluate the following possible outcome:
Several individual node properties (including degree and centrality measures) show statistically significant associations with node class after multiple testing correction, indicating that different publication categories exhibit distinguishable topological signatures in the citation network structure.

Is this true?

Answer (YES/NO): NO